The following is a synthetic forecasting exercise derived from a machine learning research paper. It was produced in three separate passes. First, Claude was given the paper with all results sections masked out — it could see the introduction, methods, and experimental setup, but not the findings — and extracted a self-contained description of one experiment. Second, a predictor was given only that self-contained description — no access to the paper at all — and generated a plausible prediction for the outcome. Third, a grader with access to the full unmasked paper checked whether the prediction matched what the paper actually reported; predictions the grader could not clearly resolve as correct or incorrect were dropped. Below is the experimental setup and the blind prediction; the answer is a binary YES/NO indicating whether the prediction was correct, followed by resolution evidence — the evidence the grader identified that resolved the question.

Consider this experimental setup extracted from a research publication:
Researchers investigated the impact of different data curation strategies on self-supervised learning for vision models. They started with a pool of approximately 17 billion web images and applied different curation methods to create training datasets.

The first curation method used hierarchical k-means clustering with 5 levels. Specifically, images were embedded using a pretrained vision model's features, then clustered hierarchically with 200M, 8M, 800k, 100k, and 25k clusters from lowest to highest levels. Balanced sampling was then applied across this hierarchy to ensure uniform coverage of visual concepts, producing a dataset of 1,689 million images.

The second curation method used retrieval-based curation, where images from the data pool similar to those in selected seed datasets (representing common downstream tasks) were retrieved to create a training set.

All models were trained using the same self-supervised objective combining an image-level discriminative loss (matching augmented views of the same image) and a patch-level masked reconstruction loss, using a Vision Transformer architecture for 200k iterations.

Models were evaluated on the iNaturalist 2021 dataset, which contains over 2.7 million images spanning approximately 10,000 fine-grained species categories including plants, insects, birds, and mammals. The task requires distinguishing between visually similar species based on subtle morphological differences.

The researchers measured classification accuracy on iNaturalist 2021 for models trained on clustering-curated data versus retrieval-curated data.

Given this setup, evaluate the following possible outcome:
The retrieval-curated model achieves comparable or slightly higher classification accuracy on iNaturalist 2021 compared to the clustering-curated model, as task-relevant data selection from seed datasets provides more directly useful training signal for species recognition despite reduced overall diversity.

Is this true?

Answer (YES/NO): NO